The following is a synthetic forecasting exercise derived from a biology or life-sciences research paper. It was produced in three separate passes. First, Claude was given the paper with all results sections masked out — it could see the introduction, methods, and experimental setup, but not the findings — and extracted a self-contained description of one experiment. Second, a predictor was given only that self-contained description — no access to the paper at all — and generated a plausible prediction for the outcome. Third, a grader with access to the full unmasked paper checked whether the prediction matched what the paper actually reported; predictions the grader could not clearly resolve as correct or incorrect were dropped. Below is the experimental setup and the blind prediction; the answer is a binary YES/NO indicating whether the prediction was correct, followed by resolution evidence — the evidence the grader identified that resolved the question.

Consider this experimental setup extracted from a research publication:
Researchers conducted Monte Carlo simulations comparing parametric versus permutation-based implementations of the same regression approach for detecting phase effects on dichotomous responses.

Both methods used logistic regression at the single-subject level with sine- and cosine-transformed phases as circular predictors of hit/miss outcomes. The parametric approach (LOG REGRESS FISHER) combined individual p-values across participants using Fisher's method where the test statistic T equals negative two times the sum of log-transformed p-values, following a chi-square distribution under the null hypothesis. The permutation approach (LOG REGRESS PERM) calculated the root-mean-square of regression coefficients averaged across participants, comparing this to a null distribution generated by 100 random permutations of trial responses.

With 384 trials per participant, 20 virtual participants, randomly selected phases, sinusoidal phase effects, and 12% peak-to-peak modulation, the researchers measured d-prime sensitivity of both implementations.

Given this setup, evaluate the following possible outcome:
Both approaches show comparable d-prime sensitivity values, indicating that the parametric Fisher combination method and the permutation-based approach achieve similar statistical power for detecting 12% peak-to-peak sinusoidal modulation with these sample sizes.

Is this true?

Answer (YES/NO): YES